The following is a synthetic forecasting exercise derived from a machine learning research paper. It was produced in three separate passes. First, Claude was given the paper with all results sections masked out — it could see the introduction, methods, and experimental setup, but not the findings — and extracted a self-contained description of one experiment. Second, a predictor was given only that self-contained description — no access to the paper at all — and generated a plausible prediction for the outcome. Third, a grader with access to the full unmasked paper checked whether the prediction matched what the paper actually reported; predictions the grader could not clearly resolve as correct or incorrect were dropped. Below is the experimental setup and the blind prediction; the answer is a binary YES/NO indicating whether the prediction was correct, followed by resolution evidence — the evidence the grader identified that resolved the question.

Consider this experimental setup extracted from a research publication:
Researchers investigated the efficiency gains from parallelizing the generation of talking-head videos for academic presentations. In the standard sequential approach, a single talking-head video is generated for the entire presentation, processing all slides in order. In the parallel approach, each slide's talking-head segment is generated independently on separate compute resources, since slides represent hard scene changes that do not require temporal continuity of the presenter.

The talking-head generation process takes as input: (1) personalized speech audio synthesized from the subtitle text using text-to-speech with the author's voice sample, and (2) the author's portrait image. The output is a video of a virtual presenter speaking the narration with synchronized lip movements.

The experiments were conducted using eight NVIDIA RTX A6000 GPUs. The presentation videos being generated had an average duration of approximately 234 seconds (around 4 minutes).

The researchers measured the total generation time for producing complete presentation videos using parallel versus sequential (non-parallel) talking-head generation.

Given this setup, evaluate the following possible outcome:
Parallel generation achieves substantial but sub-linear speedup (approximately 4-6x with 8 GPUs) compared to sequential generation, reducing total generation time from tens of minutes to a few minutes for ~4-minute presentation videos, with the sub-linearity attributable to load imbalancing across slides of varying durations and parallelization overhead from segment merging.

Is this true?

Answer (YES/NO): NO